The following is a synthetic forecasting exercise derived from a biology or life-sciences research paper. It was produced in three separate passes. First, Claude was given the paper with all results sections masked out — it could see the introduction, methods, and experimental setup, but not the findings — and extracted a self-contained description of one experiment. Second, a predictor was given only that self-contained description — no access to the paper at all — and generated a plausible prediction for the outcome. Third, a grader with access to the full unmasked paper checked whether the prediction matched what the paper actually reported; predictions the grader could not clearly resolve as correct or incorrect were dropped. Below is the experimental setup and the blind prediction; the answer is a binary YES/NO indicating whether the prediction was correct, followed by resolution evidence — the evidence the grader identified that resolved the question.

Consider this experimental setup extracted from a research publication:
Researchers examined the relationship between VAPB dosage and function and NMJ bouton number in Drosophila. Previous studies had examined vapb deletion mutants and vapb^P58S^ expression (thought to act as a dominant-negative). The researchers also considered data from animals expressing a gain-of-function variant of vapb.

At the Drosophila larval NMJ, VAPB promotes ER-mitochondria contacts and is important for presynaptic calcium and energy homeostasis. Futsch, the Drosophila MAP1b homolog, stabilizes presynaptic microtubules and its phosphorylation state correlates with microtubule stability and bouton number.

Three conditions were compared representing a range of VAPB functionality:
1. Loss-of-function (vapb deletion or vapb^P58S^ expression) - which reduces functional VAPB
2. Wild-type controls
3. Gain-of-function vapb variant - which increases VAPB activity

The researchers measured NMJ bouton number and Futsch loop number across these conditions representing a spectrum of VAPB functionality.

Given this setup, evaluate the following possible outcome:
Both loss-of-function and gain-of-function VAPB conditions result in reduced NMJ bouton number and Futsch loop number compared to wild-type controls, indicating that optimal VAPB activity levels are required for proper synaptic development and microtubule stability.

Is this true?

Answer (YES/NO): NO